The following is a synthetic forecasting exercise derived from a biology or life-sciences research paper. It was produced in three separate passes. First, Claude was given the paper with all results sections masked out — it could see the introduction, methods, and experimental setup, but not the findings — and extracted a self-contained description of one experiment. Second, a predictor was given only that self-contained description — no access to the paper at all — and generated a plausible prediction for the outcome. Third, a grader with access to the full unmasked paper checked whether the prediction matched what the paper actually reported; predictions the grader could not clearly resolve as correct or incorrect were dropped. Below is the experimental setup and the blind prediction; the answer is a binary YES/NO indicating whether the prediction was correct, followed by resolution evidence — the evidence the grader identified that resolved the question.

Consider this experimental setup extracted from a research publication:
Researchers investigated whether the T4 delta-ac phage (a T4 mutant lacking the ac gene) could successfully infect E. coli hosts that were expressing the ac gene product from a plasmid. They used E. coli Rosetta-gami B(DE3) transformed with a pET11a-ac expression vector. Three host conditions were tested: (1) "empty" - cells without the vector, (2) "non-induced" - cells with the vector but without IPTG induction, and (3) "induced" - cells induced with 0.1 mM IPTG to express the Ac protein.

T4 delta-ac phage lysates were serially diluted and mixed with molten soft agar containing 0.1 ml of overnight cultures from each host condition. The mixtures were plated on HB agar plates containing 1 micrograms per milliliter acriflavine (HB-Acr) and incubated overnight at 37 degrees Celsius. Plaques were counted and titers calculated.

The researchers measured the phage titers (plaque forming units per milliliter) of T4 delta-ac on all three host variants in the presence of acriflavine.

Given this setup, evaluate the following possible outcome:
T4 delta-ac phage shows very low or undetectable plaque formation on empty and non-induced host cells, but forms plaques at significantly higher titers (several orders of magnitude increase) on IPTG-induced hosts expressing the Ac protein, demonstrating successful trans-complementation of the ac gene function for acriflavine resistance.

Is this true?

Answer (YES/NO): NO